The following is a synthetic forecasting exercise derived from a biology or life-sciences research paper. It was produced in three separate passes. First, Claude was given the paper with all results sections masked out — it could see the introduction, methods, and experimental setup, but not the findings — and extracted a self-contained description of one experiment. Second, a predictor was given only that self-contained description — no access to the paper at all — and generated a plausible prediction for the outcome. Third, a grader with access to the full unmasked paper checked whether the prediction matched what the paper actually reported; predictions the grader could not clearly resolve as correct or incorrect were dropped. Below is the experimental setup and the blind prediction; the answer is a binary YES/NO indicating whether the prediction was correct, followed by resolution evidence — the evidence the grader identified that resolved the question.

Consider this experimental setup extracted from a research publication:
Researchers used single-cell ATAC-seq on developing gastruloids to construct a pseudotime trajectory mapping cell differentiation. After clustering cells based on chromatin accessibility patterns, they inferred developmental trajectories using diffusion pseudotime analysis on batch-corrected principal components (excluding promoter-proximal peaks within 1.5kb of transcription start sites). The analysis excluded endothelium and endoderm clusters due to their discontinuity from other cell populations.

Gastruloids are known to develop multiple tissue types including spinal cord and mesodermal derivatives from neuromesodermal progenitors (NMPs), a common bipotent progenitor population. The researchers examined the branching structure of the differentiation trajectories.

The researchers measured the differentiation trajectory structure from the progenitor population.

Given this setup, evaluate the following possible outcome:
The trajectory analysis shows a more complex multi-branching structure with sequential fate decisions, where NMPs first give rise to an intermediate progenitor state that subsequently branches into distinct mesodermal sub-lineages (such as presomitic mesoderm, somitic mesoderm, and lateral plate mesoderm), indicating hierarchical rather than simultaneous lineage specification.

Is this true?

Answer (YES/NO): NO